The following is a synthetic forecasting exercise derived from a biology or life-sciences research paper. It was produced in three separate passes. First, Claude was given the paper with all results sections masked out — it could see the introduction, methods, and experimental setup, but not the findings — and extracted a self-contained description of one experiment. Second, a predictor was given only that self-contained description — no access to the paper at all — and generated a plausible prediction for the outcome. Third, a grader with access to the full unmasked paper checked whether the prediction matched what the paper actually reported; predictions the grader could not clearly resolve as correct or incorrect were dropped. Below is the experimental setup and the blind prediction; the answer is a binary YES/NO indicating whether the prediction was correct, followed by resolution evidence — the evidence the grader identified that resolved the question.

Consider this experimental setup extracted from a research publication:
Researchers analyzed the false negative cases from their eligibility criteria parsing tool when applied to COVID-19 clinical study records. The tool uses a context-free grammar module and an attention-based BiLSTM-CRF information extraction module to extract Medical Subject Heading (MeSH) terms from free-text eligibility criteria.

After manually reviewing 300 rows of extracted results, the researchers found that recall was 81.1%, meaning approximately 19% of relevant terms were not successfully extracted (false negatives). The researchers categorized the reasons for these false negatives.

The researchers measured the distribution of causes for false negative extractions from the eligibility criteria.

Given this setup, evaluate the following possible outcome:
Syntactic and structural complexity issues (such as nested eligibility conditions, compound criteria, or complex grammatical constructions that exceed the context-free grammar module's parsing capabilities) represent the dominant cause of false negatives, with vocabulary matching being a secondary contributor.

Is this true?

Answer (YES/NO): NO